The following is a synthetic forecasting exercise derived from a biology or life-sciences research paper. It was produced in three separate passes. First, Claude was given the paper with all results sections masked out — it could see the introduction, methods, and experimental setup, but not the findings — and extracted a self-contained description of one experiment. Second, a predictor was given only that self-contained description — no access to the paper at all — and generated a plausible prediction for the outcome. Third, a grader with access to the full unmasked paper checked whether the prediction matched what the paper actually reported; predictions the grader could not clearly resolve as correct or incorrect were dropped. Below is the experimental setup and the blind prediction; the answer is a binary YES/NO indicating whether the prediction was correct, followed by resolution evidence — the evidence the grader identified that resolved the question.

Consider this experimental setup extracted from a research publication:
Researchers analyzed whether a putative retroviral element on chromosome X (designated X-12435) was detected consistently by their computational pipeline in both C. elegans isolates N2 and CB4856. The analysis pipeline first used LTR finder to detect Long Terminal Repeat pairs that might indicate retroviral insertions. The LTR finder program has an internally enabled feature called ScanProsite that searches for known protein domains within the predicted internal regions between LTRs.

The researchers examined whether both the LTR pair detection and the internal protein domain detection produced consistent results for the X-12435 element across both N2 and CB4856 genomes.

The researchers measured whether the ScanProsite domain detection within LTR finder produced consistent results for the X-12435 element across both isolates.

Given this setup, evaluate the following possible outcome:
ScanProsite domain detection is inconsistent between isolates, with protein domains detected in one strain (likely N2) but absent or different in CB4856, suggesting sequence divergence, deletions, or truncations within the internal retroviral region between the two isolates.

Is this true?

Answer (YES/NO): YES